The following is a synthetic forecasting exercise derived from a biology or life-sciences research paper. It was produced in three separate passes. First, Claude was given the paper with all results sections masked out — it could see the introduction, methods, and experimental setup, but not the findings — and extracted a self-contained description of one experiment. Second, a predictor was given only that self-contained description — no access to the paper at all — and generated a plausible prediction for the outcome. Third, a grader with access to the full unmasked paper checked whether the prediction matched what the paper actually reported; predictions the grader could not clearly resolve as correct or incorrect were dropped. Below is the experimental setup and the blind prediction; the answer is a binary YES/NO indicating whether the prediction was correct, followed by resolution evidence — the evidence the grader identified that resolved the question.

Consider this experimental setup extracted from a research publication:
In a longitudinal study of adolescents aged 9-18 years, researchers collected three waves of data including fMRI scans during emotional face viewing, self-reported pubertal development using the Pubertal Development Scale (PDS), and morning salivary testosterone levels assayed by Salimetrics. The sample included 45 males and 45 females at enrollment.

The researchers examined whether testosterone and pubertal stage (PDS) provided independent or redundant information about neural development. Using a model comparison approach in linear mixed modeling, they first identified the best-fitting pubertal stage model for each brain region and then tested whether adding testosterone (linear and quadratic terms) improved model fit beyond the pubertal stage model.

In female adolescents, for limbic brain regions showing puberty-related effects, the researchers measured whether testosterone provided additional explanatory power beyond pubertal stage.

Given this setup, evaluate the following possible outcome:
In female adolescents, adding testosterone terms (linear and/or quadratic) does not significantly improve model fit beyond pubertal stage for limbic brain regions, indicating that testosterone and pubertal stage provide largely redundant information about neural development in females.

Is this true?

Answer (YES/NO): NO